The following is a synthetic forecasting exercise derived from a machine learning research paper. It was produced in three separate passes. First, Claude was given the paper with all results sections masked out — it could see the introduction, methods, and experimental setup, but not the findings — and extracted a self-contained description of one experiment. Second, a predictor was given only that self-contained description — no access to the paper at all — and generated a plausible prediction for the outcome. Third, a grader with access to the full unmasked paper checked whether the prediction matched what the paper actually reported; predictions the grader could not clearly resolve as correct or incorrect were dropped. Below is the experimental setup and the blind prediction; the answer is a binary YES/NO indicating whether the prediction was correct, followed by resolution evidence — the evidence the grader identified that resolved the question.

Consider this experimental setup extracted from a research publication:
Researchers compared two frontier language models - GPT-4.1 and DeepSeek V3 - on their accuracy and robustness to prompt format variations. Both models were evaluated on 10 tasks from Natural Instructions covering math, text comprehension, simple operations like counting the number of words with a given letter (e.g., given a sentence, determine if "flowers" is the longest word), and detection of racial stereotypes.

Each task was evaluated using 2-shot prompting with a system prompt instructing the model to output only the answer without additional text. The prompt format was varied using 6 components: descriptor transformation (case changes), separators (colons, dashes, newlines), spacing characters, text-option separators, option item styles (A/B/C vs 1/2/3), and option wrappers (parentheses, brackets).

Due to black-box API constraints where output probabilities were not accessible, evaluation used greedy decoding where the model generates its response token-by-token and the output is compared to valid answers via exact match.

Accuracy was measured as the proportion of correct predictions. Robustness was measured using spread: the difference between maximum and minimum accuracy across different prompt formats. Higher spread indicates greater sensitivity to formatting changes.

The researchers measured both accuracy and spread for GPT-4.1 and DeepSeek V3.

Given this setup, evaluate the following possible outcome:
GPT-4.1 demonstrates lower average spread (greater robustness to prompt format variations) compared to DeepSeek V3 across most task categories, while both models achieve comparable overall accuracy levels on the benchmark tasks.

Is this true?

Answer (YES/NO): NO